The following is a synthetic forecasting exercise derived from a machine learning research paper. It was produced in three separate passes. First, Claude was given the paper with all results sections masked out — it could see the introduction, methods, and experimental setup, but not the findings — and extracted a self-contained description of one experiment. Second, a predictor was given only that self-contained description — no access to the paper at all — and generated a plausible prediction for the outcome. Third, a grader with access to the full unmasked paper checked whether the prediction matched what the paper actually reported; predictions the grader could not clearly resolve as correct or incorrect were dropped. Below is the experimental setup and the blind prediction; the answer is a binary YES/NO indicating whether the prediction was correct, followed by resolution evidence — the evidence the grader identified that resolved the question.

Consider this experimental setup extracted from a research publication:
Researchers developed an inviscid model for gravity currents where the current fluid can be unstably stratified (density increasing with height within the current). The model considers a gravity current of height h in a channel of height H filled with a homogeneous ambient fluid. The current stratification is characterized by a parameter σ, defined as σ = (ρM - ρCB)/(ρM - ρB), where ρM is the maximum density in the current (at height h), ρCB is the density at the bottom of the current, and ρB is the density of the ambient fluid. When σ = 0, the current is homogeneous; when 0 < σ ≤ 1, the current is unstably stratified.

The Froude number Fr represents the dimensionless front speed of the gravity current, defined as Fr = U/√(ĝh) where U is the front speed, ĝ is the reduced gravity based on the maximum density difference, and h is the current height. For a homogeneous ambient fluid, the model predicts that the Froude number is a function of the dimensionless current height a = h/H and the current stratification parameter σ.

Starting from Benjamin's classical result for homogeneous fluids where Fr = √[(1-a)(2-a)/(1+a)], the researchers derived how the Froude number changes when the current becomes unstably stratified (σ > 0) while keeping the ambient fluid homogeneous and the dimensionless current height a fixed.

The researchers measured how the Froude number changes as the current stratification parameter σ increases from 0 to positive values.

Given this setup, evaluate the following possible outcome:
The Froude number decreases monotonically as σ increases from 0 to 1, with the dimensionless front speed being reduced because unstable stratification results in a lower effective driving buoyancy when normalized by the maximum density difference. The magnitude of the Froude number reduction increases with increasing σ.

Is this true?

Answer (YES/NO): YES